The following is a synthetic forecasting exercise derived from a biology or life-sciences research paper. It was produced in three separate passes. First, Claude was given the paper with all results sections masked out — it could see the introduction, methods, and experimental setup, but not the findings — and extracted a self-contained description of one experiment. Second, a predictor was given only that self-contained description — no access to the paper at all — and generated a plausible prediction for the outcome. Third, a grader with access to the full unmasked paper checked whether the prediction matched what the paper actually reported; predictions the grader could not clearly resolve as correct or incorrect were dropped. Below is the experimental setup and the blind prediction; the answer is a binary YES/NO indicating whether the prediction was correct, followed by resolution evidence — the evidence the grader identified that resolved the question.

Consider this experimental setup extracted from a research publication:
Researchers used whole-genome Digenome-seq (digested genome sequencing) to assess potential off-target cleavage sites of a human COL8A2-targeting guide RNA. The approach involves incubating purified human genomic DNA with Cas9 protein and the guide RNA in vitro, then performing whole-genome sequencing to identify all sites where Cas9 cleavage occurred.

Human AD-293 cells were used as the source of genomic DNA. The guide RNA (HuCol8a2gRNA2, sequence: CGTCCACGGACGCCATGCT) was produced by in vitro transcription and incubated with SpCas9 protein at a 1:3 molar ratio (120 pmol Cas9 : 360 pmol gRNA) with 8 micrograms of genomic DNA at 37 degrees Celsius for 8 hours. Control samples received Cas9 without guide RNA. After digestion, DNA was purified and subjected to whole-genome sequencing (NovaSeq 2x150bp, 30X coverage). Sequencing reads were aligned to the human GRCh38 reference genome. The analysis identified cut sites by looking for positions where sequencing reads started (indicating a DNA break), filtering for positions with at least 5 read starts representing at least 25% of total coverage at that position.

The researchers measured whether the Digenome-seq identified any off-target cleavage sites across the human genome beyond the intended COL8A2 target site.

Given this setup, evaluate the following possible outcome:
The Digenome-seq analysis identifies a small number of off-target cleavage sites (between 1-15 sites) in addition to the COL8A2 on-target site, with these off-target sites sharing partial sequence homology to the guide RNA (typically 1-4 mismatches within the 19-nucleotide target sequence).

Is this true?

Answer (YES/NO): YES